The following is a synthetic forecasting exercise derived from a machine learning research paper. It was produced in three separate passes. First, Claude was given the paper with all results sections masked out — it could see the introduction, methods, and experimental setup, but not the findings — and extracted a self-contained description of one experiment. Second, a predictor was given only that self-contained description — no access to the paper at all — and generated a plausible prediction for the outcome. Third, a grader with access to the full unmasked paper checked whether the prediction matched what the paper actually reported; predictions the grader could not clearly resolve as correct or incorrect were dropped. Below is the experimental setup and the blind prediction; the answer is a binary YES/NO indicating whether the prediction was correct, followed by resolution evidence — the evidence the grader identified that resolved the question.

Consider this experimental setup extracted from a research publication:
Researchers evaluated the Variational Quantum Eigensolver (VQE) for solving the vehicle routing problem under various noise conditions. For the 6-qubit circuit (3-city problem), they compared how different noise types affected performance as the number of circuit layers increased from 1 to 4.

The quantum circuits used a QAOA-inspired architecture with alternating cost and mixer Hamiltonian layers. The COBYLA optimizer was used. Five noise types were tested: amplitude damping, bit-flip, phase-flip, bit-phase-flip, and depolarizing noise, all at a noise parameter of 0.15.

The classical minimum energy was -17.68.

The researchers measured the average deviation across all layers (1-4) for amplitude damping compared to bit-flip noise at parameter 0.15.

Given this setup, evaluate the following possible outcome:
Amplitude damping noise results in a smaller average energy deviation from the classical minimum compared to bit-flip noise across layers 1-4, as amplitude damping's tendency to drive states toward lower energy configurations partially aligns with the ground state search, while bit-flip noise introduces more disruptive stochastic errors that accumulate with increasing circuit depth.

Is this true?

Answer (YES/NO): YES